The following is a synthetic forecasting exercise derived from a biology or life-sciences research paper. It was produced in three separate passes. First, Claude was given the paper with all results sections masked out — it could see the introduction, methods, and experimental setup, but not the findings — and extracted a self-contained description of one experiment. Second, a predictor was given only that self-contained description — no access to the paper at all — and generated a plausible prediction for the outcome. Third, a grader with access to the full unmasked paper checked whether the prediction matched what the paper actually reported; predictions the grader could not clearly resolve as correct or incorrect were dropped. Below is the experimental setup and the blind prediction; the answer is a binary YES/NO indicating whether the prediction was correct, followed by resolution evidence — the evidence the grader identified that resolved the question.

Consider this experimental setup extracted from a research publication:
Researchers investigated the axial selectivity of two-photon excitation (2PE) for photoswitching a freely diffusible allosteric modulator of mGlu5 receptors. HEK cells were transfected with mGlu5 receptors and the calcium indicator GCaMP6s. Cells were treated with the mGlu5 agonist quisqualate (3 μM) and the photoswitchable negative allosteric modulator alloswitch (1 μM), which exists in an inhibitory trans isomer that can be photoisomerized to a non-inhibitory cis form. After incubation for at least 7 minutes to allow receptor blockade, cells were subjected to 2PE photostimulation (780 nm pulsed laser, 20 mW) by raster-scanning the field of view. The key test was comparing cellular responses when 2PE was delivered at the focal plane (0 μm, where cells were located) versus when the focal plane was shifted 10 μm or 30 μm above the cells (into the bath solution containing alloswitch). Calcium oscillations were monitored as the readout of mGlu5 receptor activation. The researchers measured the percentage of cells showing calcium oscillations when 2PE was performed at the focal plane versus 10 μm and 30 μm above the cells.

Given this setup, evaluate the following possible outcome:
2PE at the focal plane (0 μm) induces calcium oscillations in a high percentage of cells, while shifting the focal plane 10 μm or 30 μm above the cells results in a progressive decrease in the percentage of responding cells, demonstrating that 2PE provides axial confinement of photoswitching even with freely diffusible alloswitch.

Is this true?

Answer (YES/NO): YES